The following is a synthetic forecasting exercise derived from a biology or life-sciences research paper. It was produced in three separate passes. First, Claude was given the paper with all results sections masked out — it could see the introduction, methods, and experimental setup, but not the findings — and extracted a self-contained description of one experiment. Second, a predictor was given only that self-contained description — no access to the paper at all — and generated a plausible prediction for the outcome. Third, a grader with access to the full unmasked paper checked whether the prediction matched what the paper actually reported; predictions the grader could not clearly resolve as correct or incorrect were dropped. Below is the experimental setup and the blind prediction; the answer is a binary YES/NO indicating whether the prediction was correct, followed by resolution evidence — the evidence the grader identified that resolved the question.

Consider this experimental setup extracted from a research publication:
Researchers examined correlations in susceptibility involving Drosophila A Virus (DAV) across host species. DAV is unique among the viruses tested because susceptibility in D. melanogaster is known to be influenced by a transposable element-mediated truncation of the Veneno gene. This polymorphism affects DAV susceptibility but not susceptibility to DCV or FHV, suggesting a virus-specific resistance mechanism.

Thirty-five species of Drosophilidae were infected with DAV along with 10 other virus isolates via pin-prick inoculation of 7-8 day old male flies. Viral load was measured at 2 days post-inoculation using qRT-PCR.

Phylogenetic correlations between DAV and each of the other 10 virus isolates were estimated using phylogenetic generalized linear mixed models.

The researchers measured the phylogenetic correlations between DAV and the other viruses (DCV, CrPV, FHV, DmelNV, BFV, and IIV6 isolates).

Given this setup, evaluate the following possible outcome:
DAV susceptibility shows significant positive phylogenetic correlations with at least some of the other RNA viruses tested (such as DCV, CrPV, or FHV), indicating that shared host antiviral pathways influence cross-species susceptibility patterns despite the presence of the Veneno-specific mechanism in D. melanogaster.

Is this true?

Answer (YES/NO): YES